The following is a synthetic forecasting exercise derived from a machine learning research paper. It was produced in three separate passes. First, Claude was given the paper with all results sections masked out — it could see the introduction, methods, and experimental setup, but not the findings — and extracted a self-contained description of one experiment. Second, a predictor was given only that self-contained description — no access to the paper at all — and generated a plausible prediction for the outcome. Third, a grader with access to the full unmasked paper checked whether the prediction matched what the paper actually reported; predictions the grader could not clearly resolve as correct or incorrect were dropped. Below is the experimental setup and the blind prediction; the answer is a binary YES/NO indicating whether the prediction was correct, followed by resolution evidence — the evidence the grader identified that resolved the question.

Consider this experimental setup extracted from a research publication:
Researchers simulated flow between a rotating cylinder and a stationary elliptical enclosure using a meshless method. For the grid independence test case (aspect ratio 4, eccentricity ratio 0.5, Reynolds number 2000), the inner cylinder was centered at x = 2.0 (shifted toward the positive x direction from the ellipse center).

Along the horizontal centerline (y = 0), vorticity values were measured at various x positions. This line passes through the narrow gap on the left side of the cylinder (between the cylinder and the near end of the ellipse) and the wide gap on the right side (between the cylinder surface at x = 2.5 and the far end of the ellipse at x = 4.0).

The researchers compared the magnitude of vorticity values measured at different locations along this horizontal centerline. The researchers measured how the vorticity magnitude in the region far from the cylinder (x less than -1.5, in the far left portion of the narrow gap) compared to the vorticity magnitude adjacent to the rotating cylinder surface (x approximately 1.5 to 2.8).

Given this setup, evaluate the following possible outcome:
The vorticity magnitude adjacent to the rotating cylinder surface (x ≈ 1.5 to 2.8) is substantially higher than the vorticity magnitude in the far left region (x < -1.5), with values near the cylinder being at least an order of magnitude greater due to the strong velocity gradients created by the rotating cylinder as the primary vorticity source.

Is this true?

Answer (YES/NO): YES